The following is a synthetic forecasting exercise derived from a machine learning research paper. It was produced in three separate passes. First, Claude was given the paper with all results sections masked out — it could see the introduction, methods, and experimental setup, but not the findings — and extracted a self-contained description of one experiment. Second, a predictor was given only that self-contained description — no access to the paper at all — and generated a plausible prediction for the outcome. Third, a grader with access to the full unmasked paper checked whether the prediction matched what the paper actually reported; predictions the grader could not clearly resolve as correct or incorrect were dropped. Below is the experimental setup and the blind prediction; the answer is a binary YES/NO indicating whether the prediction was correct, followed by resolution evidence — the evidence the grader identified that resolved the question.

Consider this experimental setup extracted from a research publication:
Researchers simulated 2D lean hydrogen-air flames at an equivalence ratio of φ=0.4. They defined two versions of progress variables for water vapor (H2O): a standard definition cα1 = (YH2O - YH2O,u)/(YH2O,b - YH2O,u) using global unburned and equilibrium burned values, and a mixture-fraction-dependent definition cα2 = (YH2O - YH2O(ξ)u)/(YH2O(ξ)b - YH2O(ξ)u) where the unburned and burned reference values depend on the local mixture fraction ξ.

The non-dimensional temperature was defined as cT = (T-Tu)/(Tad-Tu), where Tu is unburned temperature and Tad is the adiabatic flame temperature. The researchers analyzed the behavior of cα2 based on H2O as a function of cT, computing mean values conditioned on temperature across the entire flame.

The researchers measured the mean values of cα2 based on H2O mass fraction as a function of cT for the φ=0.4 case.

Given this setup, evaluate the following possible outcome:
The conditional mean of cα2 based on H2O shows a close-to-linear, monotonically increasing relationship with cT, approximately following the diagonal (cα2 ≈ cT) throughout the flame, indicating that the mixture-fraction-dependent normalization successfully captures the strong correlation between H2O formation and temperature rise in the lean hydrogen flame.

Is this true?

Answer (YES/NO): NO